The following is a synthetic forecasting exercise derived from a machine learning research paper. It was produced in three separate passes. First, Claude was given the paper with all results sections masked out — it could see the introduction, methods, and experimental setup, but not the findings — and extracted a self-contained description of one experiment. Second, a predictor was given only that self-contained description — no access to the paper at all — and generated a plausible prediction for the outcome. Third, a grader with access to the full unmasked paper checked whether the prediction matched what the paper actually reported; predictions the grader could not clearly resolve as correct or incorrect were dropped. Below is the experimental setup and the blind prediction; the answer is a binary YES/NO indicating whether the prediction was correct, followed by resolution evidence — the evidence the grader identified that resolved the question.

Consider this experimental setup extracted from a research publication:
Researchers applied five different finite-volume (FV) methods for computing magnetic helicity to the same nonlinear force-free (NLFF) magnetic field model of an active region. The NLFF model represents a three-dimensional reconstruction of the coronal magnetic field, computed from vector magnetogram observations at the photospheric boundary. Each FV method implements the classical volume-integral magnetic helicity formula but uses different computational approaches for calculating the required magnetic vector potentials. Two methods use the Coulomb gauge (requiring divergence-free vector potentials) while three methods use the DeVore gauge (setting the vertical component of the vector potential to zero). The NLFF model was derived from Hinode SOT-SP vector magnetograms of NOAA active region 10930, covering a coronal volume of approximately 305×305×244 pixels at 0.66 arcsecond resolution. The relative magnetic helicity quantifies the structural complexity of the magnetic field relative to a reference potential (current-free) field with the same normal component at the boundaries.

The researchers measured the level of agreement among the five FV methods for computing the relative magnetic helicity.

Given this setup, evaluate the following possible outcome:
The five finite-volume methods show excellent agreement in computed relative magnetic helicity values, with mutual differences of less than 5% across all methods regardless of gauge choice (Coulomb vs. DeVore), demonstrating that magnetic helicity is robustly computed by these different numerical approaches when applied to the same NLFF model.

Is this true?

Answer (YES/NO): NO